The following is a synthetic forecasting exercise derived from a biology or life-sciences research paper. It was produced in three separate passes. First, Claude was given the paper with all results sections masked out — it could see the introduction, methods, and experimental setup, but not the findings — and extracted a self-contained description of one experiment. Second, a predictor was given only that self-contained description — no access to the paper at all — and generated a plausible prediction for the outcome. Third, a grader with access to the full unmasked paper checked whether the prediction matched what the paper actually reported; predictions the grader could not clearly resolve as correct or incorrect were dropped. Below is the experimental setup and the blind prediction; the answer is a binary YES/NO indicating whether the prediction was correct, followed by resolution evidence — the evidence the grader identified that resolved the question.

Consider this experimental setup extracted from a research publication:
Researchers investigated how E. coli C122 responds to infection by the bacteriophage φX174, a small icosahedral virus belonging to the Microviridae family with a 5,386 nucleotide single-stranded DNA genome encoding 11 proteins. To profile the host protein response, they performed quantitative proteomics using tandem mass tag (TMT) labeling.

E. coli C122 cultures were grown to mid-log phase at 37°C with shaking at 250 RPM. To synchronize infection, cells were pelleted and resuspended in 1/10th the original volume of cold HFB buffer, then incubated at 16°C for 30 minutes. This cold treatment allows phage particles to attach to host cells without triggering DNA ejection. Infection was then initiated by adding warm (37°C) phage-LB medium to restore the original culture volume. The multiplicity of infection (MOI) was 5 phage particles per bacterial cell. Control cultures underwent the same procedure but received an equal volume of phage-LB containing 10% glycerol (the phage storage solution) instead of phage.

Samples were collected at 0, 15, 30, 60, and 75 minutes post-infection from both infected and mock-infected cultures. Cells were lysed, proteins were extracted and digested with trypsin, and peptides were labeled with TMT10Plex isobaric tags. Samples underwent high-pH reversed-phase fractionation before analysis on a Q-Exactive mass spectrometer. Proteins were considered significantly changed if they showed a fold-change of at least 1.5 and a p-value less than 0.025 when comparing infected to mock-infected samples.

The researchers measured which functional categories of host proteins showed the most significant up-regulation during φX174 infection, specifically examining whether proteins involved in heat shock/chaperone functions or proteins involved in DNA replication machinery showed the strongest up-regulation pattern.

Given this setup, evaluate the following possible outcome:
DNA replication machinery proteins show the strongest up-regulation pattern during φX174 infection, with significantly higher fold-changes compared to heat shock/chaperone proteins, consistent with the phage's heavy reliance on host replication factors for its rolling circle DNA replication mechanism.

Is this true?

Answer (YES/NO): NO